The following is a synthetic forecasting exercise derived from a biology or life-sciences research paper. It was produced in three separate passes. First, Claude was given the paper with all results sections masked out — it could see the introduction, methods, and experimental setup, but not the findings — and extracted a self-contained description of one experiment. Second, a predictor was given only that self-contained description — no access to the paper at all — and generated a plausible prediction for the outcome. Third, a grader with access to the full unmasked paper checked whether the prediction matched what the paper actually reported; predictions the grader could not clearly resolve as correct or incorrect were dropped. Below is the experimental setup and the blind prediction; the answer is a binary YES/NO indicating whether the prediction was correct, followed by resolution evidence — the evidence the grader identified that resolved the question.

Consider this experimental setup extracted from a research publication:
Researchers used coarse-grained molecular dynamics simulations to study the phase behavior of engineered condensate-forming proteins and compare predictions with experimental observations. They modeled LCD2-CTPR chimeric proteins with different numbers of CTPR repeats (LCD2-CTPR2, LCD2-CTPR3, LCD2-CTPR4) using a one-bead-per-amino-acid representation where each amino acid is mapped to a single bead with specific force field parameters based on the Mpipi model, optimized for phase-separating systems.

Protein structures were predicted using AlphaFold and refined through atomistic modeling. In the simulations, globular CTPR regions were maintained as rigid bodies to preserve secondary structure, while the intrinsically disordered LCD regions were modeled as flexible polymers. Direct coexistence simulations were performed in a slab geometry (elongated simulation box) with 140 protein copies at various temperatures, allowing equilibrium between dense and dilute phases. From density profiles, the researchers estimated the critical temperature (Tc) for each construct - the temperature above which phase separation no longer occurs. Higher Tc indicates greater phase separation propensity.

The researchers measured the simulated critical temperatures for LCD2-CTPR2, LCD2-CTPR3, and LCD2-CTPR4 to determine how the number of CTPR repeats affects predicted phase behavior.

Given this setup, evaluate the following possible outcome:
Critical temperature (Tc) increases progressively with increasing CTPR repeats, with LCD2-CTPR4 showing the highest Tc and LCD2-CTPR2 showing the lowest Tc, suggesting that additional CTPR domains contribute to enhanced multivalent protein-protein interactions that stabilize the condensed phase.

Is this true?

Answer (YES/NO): YES